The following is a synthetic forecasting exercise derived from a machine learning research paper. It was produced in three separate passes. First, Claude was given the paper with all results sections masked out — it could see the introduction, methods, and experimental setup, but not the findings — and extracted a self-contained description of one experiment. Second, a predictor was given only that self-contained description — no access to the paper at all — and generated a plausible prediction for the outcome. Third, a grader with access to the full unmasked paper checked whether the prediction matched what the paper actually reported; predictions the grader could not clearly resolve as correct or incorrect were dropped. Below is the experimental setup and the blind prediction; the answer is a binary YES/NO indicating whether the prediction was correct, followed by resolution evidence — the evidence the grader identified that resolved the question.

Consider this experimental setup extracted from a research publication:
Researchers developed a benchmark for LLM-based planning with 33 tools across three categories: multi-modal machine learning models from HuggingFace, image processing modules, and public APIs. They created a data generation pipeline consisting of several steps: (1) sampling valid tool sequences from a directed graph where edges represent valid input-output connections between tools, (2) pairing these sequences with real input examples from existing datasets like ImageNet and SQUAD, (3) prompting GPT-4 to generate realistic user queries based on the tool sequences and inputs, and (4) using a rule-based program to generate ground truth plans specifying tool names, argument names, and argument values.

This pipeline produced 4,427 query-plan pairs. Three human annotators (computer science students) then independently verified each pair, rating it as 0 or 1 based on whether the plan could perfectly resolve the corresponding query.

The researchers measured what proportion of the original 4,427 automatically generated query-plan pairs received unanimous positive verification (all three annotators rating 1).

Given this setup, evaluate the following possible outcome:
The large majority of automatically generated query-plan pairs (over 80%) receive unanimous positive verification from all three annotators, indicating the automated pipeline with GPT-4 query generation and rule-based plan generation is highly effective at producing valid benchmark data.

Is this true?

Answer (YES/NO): NO